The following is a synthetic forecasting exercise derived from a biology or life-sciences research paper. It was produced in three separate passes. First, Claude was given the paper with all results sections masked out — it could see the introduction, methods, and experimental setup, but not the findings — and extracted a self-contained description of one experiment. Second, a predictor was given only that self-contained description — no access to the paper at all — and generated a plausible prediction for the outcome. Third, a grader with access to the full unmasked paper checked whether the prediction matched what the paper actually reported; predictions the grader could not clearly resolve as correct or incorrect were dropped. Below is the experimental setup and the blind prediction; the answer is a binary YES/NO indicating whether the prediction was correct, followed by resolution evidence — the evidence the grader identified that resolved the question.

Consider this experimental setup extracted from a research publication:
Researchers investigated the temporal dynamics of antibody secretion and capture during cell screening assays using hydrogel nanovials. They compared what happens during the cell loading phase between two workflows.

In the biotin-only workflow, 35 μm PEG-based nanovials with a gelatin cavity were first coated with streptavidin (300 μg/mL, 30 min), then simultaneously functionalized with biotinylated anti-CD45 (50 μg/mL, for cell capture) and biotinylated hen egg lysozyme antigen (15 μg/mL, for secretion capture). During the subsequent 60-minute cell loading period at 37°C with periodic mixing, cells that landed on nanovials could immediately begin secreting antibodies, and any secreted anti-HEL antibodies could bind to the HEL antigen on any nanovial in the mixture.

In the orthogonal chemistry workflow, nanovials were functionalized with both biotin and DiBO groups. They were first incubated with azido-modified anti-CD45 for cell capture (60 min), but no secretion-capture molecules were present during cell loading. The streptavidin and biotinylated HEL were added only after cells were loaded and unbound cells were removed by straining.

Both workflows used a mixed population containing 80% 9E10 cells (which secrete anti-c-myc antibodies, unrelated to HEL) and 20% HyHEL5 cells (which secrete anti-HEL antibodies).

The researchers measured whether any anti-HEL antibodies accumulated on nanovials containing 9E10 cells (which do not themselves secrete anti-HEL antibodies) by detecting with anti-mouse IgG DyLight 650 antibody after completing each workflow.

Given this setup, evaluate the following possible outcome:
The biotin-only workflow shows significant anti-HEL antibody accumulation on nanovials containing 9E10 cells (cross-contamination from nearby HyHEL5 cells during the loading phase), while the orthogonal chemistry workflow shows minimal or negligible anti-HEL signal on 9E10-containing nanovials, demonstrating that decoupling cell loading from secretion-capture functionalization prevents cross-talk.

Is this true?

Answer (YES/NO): YES